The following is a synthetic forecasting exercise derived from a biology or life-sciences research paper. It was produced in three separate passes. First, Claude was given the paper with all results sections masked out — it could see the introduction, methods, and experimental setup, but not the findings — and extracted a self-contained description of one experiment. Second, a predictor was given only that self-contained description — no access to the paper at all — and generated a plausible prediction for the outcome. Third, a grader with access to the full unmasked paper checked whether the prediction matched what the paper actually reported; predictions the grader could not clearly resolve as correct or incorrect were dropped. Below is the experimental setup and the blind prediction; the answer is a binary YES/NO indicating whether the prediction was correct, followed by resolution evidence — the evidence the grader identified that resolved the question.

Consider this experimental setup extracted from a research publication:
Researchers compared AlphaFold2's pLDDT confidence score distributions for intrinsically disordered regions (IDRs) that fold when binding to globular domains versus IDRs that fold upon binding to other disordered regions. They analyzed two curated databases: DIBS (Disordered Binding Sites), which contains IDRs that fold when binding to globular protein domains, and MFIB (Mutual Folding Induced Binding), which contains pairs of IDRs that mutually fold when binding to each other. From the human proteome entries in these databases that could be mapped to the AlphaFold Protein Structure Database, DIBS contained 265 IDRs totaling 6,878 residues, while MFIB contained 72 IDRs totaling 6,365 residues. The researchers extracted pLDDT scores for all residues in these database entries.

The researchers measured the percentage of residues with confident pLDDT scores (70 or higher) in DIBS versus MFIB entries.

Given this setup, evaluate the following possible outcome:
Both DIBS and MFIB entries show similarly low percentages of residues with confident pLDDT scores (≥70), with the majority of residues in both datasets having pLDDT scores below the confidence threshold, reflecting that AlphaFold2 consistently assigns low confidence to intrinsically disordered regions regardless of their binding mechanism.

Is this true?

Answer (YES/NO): NO